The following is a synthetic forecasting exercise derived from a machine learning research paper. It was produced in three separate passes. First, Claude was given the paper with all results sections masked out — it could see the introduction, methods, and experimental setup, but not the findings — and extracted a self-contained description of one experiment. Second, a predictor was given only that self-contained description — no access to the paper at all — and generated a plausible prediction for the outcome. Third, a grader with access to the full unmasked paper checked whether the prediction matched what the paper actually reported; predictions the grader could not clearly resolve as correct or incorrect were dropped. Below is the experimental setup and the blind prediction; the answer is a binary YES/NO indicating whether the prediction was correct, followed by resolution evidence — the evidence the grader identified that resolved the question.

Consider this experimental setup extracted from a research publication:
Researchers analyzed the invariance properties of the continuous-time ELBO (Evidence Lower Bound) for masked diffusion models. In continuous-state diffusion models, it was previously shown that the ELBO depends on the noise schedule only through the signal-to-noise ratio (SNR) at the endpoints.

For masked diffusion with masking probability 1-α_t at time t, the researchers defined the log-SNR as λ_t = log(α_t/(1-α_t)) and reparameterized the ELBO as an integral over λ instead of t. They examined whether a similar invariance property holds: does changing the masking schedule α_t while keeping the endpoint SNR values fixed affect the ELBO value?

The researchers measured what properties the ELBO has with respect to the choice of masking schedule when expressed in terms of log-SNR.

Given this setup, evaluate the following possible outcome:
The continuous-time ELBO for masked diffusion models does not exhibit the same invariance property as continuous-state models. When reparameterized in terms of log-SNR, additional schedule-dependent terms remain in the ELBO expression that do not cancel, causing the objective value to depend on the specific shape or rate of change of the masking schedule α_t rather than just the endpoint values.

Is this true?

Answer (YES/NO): NO